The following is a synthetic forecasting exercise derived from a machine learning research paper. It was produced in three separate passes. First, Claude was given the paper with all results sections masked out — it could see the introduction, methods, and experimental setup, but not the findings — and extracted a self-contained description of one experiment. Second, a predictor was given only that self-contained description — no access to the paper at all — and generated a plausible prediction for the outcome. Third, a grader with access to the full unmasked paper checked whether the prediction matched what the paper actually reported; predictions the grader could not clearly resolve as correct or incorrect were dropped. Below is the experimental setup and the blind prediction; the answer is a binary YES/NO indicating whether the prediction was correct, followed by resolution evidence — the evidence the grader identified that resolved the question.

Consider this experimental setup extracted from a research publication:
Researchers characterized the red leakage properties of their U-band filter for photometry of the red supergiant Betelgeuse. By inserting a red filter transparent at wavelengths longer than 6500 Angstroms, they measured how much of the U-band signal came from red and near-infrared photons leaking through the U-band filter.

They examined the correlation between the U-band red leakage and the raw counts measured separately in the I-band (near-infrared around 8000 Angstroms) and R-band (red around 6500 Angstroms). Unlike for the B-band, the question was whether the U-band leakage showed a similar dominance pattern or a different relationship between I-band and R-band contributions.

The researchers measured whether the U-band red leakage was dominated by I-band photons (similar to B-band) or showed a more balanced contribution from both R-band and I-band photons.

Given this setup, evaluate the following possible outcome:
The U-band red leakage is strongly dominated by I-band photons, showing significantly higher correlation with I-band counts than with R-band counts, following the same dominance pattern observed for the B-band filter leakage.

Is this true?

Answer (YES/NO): NO